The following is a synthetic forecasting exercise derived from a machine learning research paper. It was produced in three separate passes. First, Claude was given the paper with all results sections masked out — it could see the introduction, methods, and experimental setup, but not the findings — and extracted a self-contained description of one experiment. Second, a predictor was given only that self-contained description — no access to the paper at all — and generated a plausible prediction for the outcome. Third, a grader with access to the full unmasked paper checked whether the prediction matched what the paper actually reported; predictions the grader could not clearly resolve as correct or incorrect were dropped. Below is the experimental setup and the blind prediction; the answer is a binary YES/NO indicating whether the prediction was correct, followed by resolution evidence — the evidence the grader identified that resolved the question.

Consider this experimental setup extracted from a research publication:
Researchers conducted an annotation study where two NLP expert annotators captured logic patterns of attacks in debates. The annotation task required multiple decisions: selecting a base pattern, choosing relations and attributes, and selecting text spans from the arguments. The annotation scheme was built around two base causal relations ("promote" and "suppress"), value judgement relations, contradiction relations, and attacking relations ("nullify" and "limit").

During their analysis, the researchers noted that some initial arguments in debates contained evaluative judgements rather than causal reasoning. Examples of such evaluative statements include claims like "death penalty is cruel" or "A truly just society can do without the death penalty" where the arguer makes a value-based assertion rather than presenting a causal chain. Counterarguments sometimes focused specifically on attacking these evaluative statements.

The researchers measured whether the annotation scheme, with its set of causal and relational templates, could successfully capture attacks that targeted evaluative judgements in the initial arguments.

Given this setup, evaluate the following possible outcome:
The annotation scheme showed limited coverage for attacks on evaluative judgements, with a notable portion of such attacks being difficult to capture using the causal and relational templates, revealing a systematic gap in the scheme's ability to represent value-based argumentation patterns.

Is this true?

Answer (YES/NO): YES